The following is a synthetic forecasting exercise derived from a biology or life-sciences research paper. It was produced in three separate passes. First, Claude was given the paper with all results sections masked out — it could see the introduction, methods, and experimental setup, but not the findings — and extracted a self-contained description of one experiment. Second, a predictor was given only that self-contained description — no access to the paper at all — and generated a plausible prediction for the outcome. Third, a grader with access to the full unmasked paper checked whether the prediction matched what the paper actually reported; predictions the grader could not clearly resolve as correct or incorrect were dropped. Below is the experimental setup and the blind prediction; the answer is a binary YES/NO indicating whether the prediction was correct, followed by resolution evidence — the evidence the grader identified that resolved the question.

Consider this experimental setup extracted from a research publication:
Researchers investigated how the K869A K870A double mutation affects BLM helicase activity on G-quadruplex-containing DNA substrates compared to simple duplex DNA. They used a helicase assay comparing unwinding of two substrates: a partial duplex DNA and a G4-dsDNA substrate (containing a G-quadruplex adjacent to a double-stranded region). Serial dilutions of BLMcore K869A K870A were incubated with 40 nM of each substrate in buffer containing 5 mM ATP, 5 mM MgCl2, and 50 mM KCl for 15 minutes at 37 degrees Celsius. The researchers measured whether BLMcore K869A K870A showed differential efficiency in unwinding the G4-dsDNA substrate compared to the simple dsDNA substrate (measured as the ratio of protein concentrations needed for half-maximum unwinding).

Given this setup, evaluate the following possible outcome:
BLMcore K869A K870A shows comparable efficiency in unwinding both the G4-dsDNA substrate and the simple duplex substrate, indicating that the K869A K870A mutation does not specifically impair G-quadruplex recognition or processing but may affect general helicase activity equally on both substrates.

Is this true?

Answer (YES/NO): NO